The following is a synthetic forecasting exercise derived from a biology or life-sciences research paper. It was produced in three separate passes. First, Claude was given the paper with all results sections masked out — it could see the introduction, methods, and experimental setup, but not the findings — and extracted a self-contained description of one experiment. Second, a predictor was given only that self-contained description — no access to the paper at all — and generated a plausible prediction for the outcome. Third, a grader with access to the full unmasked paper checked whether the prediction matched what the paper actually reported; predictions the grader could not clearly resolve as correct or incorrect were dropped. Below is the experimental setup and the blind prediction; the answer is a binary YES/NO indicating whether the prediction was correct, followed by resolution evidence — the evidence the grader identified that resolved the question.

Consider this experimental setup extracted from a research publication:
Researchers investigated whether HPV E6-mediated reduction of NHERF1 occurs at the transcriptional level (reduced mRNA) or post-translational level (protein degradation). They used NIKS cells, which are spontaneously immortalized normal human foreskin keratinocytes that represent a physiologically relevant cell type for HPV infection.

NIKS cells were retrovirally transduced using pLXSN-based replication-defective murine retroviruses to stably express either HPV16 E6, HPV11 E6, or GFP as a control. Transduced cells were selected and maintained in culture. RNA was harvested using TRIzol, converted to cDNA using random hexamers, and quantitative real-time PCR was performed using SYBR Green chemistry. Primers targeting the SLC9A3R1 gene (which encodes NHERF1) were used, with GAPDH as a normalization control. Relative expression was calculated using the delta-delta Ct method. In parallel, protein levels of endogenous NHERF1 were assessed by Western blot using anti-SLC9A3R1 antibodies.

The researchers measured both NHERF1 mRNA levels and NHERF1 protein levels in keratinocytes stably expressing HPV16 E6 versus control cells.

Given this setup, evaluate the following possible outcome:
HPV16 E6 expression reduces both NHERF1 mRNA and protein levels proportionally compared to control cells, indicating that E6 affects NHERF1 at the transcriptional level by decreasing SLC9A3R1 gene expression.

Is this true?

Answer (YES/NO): NO